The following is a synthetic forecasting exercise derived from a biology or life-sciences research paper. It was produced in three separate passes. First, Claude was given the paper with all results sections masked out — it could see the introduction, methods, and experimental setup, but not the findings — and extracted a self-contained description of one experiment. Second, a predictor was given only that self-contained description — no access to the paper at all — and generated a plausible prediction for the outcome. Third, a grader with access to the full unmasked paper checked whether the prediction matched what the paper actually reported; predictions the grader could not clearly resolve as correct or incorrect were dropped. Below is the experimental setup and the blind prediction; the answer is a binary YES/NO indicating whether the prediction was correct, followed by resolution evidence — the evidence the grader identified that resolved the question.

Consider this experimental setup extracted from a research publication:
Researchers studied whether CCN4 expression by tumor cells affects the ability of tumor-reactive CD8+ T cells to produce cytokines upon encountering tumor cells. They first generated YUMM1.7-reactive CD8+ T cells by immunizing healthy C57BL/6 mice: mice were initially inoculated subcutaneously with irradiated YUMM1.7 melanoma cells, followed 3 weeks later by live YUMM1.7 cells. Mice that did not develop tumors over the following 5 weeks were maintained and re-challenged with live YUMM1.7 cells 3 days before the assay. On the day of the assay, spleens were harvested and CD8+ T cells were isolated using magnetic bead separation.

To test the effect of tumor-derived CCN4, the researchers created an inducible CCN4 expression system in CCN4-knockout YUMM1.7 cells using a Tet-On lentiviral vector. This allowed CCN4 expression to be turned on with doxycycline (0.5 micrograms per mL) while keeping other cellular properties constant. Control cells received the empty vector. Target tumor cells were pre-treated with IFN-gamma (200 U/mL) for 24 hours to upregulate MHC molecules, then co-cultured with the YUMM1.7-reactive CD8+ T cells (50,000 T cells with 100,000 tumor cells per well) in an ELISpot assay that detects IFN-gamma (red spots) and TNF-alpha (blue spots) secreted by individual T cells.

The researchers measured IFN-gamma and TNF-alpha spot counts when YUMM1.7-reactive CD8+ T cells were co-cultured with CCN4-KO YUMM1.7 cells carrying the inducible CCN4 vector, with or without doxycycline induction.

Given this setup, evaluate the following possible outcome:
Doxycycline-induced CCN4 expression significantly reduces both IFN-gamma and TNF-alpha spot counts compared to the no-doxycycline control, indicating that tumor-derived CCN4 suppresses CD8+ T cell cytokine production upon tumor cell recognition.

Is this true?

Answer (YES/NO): YES